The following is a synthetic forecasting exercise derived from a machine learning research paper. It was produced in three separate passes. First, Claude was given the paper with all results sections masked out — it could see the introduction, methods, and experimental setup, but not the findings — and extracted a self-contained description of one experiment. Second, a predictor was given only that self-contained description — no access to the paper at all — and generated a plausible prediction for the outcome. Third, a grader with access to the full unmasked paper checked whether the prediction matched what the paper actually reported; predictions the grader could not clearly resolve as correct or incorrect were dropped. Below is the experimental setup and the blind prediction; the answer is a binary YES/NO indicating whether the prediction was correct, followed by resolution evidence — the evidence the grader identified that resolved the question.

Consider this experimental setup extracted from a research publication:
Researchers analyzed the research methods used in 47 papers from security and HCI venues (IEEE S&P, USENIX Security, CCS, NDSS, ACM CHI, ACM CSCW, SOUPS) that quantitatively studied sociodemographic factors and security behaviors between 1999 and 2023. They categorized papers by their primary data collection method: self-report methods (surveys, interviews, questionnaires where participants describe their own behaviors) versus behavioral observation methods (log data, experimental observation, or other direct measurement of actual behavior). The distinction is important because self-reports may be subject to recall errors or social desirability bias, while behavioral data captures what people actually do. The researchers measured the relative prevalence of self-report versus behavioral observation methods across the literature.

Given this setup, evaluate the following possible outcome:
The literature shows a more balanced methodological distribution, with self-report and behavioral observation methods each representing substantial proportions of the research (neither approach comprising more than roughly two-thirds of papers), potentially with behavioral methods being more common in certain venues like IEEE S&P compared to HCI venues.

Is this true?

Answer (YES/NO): NO